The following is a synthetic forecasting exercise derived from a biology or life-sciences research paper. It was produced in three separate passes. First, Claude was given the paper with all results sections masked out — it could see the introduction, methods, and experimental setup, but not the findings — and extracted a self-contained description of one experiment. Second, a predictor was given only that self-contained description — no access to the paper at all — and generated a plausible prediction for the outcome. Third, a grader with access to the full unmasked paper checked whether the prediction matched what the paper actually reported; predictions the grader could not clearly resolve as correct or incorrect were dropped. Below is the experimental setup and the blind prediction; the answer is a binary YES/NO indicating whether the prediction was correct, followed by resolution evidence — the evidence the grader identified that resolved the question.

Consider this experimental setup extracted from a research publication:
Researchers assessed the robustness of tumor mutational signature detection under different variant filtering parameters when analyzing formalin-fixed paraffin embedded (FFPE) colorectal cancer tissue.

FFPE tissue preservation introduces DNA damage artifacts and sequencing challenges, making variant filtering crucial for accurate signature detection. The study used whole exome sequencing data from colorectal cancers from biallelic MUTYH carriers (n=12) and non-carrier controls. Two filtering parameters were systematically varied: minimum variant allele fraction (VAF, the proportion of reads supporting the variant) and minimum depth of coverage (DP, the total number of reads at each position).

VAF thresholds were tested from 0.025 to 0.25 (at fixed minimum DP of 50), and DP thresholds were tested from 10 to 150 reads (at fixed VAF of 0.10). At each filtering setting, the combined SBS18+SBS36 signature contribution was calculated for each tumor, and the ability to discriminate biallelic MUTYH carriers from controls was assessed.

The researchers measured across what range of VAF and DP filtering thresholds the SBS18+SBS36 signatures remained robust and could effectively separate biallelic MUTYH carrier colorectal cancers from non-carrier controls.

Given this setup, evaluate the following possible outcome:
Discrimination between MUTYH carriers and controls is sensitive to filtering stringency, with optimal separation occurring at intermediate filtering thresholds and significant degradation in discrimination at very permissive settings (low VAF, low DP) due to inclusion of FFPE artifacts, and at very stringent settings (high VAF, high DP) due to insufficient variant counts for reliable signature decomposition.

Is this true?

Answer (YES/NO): NO